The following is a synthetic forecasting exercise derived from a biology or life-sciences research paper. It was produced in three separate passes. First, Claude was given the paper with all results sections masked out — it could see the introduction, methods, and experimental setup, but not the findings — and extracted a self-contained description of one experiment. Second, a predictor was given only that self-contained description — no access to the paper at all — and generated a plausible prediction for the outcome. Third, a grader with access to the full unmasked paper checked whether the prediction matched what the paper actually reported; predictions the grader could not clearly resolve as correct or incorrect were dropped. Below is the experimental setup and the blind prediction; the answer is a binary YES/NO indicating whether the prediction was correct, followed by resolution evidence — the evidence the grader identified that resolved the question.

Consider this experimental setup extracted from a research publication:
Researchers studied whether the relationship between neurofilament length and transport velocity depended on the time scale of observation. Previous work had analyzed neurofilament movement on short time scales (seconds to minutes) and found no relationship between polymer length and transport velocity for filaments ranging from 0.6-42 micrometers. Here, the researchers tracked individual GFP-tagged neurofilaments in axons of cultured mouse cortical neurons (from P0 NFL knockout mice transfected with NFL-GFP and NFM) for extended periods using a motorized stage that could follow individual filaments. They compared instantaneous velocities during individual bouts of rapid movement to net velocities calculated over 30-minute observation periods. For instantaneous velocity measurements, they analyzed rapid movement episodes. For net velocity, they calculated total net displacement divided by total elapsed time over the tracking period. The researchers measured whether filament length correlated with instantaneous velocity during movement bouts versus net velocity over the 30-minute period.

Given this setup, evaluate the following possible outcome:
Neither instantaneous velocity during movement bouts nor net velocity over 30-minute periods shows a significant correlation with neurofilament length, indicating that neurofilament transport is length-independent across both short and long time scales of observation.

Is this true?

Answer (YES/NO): NO